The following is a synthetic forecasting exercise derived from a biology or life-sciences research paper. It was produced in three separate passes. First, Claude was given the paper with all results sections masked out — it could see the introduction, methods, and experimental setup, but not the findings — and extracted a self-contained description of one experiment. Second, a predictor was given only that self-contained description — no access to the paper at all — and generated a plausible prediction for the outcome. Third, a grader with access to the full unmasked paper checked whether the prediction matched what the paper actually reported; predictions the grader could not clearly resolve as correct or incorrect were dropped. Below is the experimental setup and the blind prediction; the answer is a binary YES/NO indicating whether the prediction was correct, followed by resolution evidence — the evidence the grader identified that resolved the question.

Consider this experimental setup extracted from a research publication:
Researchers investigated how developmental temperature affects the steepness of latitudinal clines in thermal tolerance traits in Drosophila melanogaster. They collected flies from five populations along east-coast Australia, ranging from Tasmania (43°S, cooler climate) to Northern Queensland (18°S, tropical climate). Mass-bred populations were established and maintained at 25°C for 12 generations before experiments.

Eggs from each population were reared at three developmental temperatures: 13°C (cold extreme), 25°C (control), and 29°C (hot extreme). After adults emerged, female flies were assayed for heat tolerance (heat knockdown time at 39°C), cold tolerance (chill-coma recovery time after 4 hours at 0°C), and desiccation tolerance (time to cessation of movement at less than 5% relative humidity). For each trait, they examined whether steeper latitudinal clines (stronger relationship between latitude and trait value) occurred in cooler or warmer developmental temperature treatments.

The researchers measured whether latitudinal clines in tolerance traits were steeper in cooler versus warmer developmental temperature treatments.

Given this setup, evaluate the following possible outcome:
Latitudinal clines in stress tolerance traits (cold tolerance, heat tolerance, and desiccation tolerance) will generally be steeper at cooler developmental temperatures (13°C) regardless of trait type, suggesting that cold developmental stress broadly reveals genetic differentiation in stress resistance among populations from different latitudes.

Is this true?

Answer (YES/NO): NO